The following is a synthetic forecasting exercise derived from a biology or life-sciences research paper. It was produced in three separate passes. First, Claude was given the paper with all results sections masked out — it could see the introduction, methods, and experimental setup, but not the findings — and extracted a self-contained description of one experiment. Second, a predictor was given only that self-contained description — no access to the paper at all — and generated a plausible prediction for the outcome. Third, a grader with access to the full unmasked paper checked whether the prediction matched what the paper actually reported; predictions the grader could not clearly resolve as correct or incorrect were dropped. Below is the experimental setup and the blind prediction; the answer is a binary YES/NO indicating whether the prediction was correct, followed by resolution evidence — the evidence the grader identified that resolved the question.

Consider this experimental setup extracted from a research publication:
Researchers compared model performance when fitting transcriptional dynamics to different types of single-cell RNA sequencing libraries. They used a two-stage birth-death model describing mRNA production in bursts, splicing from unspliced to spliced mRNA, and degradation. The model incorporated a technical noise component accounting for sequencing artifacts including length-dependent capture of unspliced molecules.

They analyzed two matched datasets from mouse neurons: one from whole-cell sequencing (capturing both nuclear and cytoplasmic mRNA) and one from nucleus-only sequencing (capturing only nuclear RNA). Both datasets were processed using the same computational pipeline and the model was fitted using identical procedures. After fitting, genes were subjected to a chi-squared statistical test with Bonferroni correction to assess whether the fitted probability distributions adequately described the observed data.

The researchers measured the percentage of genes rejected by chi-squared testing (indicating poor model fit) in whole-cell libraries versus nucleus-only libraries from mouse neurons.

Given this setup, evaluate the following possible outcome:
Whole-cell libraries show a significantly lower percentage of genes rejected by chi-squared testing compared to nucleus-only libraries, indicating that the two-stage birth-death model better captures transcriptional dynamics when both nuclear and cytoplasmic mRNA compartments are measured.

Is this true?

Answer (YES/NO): YES